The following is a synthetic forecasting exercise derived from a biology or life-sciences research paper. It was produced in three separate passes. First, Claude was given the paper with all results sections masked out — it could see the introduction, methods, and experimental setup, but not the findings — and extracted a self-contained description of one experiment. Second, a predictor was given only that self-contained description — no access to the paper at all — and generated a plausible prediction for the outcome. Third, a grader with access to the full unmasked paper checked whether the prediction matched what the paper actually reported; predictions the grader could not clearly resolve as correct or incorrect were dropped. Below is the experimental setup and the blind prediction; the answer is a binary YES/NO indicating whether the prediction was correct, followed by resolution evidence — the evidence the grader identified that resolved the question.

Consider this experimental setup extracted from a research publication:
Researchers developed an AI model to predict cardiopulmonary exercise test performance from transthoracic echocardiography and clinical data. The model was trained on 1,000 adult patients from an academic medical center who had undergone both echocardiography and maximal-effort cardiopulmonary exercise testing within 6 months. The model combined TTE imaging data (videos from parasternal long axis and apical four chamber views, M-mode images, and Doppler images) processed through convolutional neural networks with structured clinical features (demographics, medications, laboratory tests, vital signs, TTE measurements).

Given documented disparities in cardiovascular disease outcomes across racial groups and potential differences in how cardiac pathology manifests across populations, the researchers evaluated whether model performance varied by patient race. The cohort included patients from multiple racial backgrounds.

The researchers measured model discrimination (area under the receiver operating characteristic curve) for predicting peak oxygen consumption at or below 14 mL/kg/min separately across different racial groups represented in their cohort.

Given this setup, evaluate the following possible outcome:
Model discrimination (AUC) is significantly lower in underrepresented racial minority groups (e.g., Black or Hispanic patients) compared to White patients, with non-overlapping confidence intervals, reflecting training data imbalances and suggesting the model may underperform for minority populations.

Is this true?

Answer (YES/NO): NO